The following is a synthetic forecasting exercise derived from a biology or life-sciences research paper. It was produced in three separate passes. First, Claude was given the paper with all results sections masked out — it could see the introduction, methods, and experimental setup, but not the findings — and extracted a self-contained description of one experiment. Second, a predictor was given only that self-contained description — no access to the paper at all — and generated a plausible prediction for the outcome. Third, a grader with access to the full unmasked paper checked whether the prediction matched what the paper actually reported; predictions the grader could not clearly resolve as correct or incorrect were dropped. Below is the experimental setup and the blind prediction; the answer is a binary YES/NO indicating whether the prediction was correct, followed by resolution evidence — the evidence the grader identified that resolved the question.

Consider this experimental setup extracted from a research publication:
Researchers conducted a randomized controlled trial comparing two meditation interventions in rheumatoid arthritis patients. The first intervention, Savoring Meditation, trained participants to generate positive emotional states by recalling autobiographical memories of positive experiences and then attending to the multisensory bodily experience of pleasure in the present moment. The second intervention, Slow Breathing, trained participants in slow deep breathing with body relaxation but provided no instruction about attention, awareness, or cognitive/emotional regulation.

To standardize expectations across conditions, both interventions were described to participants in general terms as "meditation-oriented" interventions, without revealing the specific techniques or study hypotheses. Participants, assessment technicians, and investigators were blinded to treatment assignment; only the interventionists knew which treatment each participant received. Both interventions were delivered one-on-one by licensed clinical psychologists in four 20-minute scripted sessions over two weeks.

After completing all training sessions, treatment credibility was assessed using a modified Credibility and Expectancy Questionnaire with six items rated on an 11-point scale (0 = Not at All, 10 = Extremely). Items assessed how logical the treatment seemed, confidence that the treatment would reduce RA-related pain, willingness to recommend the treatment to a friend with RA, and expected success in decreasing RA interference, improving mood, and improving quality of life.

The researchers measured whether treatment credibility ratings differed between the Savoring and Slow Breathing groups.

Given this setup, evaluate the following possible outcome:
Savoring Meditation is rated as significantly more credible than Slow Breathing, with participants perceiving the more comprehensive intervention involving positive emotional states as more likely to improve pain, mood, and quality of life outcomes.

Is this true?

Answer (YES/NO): NO